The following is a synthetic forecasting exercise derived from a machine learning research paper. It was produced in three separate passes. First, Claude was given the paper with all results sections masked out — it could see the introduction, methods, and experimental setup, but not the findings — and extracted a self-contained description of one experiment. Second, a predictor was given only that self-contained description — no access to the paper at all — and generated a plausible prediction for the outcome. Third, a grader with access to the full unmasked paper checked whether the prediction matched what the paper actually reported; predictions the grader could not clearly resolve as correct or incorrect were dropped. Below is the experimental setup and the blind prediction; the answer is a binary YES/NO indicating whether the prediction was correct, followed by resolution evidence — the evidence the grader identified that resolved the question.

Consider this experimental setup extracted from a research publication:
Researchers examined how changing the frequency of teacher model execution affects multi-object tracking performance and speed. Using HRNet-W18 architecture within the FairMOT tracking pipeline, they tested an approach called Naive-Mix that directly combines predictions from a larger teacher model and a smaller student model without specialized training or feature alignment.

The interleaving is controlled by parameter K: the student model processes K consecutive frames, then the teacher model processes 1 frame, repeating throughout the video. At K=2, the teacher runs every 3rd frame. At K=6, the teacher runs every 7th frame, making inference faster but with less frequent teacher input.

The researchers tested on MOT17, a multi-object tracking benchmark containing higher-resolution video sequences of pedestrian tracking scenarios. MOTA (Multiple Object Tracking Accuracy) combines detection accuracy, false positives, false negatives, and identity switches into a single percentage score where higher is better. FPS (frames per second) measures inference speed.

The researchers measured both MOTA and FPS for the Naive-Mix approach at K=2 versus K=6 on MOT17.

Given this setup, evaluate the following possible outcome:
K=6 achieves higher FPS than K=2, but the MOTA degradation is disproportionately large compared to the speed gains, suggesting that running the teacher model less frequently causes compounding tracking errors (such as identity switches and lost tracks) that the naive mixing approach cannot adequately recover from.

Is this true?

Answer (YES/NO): NO